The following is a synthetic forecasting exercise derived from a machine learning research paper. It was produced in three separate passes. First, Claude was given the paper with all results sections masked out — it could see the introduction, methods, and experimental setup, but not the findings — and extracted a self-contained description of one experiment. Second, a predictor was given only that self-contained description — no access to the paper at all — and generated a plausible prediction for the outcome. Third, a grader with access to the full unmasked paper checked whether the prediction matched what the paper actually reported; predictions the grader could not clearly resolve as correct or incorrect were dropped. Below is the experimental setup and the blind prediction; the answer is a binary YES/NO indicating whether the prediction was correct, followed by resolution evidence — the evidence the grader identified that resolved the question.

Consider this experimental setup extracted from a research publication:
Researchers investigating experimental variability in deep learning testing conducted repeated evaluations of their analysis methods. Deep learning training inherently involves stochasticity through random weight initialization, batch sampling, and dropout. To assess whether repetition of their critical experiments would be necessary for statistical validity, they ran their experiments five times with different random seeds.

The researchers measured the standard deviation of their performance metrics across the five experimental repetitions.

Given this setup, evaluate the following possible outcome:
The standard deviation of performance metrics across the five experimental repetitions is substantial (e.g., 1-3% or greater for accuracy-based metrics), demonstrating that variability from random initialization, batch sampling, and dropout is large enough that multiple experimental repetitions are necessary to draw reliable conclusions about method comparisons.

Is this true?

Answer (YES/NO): NO